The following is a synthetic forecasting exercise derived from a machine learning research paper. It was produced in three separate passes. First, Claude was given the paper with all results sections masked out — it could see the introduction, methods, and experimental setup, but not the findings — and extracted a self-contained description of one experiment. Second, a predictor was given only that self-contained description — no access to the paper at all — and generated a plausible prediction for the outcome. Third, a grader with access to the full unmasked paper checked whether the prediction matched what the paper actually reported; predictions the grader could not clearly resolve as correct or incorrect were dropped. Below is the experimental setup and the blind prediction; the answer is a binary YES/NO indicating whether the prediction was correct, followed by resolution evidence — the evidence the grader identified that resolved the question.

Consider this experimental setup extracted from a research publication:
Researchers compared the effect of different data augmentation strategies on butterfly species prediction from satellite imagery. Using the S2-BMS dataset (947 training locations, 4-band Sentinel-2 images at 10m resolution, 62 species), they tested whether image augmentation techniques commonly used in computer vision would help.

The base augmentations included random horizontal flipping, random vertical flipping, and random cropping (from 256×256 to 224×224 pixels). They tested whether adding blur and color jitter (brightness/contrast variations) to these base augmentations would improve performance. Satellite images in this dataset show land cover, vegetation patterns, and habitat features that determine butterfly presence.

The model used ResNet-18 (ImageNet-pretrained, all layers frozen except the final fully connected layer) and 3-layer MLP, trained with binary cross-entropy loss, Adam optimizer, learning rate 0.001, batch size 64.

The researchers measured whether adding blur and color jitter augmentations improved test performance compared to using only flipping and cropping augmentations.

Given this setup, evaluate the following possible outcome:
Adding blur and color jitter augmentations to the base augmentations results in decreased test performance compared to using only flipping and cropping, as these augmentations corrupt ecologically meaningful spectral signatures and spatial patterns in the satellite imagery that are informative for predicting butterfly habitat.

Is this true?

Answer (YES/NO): NO